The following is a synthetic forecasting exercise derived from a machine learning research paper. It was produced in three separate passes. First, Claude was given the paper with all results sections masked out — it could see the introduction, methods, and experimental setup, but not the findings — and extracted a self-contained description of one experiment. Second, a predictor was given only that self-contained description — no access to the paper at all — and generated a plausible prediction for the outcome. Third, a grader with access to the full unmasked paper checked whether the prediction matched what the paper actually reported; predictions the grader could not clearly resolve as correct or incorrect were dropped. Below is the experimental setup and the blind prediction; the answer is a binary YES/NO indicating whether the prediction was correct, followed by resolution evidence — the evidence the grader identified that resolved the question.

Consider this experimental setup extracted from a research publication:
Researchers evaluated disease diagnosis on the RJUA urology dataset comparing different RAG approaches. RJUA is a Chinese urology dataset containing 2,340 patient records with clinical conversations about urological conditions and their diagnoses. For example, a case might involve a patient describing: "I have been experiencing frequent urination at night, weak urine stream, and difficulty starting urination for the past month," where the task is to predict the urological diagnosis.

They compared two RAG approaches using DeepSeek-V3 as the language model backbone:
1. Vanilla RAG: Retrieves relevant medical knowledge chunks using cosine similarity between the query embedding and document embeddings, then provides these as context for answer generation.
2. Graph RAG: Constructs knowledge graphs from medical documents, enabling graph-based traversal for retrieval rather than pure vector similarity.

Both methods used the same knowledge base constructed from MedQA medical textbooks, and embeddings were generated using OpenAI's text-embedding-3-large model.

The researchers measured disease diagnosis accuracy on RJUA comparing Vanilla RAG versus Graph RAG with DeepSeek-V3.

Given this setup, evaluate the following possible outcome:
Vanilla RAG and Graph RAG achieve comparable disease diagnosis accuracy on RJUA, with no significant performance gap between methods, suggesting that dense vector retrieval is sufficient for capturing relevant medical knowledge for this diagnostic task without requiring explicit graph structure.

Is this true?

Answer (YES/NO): NO